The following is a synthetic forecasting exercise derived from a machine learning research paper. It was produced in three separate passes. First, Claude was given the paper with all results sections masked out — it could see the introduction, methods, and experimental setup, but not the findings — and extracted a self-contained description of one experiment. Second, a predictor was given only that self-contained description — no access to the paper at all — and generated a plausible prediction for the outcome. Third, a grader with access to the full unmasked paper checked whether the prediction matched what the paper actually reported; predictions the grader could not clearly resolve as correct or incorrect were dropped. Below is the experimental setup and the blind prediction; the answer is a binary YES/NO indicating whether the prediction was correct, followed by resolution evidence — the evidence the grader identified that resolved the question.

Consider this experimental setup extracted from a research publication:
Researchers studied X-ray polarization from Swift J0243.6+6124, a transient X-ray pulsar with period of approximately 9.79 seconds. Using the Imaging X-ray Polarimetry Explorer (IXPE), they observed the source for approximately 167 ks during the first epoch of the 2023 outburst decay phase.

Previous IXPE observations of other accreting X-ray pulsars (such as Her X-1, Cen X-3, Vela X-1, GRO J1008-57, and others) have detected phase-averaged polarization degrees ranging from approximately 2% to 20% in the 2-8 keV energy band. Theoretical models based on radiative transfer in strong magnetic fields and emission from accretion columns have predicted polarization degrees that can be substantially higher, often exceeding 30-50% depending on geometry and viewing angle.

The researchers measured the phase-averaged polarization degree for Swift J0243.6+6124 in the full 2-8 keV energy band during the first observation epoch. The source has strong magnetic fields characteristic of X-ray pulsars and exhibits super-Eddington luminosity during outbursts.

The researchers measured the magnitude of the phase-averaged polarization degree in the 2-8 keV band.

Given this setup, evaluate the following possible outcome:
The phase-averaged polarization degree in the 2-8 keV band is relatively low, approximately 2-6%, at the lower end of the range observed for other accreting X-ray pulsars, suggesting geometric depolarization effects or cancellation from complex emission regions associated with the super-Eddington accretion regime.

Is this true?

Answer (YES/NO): YES